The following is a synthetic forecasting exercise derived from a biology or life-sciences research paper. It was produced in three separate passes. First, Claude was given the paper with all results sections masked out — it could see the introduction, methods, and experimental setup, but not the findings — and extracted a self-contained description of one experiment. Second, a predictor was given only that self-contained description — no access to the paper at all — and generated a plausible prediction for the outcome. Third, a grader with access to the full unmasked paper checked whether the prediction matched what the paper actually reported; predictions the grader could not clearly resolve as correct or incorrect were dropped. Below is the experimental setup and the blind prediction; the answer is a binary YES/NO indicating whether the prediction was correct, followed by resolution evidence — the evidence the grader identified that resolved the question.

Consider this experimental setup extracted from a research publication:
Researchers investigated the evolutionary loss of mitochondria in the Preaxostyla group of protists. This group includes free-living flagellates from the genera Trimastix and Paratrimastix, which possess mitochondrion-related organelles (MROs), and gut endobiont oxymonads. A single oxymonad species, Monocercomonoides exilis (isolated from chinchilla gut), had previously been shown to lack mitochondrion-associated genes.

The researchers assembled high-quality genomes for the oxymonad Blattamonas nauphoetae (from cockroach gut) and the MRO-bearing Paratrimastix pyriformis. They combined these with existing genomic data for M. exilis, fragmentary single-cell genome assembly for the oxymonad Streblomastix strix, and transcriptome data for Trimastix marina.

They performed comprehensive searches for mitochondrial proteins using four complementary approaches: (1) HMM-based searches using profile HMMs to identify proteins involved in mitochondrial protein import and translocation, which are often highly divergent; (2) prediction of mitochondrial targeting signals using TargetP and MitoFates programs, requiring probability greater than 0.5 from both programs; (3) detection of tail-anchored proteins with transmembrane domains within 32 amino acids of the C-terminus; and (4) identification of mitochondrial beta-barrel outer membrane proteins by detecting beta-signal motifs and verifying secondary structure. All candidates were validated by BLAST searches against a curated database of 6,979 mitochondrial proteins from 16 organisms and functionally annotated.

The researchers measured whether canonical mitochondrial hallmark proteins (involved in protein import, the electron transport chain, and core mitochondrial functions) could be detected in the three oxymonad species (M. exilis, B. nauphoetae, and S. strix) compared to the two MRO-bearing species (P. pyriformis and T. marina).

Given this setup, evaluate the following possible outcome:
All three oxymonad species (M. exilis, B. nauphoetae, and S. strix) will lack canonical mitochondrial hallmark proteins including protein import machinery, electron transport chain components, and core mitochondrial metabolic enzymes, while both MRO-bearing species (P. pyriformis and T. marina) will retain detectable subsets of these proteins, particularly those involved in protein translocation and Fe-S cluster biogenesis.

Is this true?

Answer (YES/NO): NO